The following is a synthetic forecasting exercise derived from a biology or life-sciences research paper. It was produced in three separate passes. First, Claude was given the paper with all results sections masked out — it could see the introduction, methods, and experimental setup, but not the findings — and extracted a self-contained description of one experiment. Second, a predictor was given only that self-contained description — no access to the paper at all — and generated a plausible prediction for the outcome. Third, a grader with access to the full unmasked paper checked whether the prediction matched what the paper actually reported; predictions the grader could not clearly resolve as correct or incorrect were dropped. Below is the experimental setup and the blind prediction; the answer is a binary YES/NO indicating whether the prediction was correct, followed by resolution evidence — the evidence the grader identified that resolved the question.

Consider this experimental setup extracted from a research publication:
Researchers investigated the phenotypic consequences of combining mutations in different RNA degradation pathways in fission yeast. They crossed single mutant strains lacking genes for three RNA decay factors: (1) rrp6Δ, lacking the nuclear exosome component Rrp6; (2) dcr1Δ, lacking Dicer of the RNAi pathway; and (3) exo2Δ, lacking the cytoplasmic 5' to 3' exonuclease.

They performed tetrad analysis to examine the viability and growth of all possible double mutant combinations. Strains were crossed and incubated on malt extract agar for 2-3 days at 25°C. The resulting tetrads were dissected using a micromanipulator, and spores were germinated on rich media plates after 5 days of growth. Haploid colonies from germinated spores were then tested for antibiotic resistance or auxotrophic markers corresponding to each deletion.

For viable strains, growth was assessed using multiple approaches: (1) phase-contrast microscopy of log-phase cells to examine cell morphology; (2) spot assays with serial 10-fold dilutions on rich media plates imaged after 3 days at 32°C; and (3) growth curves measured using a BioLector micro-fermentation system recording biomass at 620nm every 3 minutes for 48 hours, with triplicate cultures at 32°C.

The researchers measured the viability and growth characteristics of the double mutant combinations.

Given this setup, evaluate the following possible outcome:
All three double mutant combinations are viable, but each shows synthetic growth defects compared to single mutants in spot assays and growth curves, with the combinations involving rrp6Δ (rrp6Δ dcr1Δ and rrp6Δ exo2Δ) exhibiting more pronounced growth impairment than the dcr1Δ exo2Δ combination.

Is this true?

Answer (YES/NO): NO